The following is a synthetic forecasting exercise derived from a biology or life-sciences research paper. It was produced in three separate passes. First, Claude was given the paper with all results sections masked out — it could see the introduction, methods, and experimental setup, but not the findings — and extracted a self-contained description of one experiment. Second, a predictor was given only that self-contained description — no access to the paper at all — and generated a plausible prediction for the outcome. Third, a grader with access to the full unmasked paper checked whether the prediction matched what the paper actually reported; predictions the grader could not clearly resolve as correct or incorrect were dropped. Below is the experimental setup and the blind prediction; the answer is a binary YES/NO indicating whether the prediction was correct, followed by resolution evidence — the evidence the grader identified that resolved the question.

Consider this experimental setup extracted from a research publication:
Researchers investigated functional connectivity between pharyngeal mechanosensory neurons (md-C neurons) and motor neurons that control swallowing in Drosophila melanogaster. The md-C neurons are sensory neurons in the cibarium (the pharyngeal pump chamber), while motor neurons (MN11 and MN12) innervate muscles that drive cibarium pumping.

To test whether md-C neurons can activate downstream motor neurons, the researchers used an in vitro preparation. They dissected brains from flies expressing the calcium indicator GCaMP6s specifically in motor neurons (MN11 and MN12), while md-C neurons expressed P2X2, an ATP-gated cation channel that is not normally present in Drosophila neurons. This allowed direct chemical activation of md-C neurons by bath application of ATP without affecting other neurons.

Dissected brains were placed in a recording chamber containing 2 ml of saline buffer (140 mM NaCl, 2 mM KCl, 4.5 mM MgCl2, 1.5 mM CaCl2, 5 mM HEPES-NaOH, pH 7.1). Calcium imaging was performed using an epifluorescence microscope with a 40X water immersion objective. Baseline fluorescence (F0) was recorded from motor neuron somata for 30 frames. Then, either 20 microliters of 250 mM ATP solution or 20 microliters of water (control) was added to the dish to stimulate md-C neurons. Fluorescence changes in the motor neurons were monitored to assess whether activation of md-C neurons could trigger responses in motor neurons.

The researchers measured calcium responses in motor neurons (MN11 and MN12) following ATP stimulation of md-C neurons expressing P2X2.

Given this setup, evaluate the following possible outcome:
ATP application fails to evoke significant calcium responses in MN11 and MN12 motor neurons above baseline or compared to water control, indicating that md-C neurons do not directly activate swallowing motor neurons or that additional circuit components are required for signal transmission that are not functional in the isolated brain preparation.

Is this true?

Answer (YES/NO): NO